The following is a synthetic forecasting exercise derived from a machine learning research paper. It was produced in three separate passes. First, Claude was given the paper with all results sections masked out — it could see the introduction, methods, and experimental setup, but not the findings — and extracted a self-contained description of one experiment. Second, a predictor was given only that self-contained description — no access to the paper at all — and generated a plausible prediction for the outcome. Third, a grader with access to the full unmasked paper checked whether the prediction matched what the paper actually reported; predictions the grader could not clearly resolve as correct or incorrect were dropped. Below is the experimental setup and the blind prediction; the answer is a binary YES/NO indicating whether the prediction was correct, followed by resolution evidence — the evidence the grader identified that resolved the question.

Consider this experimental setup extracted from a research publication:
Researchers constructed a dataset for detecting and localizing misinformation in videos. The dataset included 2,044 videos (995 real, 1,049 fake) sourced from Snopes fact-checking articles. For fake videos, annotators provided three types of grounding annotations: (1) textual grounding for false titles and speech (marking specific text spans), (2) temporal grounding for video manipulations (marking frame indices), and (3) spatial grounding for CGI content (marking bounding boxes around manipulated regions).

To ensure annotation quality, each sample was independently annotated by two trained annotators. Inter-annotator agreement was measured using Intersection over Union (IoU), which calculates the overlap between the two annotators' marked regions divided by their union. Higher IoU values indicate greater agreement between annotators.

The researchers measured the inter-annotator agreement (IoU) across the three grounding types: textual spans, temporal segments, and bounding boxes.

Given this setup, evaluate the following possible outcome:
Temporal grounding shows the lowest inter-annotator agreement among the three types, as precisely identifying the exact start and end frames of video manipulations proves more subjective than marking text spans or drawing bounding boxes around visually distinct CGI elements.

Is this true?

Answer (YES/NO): NO